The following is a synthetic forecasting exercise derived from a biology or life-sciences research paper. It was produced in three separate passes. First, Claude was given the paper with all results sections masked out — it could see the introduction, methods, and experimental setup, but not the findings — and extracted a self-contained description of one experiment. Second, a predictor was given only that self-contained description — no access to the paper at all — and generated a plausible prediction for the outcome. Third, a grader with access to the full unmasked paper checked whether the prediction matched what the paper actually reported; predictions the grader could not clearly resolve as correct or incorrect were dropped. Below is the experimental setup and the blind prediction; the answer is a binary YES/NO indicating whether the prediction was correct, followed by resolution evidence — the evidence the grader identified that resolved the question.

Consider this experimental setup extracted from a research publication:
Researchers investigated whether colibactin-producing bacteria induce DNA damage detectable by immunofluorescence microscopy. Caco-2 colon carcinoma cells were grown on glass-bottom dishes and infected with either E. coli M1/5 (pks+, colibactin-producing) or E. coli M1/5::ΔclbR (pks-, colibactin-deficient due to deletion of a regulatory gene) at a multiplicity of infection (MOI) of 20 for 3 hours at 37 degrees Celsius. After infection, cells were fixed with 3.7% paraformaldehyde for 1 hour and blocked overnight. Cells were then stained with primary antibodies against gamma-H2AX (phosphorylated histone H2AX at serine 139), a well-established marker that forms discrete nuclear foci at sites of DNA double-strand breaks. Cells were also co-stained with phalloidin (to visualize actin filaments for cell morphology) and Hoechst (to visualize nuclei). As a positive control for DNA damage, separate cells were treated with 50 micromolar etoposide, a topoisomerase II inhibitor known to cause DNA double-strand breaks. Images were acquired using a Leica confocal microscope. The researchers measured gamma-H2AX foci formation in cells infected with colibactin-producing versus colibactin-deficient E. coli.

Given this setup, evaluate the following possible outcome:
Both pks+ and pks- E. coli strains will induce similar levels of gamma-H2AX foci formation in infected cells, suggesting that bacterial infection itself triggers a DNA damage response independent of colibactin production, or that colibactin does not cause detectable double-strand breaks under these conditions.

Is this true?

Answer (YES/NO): NO